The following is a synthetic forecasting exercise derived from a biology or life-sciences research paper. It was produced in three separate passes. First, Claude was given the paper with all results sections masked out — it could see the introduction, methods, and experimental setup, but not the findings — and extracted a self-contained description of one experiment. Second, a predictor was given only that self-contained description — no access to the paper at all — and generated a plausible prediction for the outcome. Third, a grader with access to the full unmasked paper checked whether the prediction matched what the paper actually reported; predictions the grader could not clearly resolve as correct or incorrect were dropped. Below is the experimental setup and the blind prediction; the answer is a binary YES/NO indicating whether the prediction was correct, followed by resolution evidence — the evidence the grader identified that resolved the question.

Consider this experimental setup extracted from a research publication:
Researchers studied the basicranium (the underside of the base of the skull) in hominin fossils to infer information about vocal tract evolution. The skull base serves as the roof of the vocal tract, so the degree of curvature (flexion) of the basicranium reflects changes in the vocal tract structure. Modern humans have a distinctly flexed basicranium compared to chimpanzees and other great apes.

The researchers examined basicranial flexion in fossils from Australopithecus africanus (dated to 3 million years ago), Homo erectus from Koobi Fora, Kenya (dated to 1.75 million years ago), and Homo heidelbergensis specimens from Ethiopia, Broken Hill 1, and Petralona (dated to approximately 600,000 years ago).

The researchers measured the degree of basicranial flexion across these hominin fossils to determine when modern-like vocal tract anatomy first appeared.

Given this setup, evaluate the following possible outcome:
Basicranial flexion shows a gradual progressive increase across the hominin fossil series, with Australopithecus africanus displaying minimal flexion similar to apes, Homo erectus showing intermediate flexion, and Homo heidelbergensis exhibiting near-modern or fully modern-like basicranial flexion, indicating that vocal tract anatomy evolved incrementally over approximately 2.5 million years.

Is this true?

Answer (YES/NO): YES